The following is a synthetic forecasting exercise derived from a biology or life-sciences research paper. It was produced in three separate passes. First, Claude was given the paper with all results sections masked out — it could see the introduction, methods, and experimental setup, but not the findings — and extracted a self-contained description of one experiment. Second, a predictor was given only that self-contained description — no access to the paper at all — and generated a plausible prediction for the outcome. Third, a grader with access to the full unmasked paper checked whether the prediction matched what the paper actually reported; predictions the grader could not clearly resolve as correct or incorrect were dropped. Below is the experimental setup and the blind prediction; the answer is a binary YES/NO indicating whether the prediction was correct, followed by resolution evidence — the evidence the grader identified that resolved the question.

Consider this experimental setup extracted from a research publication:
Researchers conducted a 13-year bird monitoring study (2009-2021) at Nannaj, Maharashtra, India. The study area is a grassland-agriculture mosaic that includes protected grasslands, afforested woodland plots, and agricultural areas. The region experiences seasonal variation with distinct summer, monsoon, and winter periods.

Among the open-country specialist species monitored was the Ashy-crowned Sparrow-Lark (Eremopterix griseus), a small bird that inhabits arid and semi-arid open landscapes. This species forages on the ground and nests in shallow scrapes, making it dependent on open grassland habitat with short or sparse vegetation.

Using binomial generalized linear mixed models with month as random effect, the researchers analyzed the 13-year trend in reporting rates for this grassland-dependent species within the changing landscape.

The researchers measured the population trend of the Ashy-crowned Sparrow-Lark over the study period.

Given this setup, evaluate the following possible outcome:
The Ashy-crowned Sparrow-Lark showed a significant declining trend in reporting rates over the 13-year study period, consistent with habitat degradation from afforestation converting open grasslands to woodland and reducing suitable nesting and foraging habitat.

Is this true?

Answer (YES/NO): NO